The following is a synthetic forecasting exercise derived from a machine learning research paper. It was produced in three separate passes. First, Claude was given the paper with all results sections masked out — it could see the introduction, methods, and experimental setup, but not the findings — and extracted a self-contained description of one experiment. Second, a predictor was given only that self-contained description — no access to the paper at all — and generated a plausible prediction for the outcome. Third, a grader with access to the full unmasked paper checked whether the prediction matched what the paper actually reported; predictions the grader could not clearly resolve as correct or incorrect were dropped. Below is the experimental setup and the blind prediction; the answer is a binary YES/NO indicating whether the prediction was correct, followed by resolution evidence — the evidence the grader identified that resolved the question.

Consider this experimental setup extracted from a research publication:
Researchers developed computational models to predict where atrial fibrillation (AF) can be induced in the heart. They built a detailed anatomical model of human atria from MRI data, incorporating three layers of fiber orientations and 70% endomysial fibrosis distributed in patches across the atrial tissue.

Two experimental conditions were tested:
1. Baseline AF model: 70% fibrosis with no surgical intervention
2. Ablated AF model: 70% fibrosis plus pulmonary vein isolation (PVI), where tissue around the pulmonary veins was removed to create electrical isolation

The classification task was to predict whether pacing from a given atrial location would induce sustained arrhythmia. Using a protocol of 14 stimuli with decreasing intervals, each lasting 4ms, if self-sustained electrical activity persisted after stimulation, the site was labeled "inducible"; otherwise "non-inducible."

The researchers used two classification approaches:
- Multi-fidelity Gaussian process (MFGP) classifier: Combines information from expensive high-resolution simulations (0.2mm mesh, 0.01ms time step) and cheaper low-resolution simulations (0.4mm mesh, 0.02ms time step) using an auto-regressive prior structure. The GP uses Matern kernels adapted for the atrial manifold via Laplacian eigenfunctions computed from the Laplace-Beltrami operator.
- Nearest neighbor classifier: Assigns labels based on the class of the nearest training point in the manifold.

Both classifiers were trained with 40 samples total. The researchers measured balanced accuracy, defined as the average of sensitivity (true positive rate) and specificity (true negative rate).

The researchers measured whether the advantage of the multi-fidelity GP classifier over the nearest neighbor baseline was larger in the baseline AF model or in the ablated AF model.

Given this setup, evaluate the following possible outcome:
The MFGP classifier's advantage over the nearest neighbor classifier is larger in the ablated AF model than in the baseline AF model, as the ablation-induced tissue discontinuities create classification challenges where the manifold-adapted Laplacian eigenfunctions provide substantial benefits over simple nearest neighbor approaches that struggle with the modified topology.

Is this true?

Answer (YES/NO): NO